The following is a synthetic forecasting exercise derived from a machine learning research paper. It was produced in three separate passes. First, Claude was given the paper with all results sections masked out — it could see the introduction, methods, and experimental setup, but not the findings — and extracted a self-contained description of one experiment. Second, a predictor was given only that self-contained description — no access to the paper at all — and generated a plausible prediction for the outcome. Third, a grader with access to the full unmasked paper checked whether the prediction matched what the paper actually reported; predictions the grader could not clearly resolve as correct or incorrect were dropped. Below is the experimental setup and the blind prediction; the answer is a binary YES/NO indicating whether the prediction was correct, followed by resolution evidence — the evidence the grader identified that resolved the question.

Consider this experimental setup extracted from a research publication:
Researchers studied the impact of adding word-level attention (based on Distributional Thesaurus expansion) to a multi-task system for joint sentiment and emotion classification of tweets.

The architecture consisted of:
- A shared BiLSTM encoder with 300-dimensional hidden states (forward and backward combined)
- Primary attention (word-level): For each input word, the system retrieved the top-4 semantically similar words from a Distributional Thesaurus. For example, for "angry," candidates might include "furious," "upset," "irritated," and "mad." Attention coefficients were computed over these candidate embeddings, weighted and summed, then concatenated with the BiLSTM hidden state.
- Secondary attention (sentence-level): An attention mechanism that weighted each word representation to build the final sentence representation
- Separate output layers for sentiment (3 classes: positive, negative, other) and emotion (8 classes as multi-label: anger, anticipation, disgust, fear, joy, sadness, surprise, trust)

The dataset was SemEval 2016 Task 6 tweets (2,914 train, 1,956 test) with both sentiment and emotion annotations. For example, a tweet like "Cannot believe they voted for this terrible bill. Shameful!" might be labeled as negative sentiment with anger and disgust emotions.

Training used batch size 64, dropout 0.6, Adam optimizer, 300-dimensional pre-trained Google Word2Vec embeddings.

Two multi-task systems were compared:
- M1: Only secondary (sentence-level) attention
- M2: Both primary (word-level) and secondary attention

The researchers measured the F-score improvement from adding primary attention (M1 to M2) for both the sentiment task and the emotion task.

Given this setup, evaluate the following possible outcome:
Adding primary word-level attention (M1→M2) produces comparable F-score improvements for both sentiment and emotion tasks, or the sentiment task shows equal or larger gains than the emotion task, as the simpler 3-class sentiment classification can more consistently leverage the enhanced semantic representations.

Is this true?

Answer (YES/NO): NO